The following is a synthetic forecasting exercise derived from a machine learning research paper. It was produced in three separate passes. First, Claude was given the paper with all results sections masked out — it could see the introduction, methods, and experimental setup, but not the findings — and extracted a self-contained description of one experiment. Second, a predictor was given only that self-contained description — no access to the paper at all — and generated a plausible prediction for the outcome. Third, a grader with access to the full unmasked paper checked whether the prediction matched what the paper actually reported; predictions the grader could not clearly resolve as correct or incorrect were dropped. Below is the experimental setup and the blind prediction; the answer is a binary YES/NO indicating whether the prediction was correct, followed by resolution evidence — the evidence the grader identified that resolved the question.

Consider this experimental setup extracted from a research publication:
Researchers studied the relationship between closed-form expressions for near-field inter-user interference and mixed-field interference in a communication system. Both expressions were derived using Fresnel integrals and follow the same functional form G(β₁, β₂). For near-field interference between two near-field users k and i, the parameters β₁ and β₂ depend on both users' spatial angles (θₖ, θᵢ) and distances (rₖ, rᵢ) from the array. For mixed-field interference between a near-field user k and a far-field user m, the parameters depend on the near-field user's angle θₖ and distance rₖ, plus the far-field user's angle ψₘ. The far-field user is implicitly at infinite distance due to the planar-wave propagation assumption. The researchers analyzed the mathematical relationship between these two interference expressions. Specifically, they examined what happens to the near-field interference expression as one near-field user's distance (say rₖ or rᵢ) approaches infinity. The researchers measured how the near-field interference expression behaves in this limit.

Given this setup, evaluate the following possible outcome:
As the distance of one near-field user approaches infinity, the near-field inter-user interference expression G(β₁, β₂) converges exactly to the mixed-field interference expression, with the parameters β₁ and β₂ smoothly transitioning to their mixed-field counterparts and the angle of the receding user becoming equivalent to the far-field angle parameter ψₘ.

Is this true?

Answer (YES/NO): YES